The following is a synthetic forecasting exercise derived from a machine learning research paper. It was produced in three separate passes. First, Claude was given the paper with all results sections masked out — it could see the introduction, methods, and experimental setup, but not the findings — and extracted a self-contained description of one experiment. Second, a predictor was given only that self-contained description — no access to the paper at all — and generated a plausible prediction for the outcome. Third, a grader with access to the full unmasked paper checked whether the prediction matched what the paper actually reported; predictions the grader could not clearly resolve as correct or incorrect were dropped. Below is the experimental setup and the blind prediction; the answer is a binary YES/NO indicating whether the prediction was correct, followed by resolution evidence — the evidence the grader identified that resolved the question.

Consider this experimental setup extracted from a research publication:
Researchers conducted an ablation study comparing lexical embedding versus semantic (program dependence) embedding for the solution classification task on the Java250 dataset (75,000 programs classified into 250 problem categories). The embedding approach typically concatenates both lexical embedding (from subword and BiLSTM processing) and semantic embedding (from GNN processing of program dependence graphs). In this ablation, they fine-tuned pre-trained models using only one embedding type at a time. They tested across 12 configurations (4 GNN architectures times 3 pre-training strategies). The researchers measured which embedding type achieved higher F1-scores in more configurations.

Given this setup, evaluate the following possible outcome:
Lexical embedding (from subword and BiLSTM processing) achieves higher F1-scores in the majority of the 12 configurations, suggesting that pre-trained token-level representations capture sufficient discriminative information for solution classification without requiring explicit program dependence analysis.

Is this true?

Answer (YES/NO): NO